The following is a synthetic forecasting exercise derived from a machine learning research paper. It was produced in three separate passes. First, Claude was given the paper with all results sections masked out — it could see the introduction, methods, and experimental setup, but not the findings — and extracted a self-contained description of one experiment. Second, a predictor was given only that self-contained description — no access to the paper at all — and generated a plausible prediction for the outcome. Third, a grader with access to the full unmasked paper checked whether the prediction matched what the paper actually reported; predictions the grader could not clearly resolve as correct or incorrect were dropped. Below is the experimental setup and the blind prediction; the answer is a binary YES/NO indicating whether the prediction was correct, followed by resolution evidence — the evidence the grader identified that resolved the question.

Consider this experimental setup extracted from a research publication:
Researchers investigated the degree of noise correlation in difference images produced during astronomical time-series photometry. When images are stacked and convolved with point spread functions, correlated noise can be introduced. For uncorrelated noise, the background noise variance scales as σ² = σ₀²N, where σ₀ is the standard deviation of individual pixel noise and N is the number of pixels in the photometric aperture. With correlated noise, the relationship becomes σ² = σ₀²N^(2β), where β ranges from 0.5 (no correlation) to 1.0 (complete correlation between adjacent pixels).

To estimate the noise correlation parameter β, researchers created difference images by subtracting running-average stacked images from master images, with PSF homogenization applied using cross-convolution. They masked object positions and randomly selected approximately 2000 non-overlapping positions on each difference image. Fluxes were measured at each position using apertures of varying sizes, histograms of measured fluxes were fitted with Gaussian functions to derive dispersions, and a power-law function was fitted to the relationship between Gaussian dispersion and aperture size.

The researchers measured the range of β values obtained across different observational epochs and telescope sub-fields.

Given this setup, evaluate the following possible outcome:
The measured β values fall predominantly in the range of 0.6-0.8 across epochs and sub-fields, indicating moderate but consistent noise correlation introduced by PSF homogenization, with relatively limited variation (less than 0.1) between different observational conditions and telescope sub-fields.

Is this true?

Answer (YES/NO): NO